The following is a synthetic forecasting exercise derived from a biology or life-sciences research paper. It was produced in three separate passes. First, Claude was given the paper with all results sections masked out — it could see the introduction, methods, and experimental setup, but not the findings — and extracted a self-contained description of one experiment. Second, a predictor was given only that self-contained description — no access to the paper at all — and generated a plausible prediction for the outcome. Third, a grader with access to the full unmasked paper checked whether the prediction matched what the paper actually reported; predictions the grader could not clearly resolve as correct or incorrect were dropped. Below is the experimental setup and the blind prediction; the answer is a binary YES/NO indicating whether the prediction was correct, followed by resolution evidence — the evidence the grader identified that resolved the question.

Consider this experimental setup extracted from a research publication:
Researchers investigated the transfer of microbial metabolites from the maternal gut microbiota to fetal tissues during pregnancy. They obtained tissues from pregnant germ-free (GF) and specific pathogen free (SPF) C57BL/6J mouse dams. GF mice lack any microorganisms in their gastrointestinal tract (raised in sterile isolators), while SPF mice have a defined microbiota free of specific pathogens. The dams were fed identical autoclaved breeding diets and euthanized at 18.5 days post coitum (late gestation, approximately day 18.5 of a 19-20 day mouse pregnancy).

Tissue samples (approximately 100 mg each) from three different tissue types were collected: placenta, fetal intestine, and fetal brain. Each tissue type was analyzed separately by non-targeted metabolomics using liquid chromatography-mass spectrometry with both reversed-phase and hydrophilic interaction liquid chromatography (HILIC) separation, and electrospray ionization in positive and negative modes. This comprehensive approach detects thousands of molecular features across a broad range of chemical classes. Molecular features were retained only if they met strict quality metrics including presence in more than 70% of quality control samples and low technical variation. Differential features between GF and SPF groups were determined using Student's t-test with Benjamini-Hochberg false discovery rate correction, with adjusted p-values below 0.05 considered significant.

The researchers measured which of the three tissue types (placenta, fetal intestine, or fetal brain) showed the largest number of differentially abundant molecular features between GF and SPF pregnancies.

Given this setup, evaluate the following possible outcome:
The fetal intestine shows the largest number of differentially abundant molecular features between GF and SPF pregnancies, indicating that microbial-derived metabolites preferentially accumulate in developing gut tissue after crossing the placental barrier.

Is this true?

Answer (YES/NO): YES